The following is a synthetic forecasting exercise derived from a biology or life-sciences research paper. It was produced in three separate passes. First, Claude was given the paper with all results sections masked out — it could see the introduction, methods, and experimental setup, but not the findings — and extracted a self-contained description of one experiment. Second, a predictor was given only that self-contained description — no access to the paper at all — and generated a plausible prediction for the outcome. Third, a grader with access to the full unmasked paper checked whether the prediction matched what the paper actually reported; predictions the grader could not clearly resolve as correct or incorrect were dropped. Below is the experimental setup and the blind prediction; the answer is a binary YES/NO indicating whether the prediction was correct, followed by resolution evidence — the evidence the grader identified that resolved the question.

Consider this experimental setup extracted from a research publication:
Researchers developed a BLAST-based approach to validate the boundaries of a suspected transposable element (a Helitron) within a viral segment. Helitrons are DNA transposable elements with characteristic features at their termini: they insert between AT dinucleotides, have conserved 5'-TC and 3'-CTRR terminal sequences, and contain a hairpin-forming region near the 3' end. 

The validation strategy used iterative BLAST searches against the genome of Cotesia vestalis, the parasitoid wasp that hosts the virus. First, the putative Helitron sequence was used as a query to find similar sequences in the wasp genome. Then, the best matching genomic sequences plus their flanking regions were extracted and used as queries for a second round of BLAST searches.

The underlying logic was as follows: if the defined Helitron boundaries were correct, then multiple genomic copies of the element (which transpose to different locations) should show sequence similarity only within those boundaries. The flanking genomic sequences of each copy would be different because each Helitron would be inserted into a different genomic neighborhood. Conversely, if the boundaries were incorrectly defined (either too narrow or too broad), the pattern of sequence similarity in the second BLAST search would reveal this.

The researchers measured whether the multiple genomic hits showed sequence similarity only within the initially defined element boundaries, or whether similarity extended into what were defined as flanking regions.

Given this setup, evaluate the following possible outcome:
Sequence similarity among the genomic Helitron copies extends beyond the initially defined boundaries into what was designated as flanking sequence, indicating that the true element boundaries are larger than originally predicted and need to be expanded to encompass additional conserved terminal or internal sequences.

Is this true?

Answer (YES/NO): NO